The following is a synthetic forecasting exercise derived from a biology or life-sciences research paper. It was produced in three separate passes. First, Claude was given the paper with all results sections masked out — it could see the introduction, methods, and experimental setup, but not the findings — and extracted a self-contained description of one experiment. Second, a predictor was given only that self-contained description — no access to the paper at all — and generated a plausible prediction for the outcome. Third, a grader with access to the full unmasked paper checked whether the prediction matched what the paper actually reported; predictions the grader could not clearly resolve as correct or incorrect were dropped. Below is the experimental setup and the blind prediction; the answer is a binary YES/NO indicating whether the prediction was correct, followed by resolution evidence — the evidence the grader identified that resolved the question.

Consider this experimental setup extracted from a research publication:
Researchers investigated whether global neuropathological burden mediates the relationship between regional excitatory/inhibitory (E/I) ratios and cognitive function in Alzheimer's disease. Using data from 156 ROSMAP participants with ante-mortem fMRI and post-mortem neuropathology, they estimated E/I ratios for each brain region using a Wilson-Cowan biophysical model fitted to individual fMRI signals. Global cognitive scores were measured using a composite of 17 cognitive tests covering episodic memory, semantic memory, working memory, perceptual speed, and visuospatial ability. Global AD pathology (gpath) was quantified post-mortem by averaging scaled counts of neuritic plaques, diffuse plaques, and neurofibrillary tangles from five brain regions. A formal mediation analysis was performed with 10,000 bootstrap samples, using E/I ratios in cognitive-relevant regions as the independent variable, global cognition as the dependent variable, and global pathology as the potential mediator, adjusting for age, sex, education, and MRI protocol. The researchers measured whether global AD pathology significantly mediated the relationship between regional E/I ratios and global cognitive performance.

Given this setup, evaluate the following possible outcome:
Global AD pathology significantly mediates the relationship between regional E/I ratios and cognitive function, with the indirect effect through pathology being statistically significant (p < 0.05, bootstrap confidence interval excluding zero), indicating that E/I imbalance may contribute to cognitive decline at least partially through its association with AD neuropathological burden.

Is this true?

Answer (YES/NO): YES